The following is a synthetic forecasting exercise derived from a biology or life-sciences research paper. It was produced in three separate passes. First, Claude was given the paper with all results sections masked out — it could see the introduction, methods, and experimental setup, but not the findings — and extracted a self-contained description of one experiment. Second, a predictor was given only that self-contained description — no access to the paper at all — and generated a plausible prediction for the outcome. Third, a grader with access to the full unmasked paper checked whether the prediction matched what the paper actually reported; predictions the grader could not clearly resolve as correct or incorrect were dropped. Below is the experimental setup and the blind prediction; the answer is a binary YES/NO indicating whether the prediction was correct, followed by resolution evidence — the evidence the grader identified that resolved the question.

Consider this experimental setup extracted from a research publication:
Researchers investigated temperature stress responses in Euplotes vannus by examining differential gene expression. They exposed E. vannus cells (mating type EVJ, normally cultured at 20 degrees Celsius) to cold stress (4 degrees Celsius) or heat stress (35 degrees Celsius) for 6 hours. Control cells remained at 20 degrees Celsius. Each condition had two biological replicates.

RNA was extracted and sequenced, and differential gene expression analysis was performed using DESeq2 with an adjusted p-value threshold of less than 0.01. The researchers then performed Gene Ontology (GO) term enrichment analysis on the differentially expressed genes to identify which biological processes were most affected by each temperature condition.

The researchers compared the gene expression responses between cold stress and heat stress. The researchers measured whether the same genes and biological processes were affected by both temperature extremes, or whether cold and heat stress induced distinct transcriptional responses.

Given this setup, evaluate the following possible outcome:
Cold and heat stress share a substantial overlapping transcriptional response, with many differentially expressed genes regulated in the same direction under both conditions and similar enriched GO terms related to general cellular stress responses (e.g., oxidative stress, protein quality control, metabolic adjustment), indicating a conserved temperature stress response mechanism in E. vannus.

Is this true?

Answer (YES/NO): NO